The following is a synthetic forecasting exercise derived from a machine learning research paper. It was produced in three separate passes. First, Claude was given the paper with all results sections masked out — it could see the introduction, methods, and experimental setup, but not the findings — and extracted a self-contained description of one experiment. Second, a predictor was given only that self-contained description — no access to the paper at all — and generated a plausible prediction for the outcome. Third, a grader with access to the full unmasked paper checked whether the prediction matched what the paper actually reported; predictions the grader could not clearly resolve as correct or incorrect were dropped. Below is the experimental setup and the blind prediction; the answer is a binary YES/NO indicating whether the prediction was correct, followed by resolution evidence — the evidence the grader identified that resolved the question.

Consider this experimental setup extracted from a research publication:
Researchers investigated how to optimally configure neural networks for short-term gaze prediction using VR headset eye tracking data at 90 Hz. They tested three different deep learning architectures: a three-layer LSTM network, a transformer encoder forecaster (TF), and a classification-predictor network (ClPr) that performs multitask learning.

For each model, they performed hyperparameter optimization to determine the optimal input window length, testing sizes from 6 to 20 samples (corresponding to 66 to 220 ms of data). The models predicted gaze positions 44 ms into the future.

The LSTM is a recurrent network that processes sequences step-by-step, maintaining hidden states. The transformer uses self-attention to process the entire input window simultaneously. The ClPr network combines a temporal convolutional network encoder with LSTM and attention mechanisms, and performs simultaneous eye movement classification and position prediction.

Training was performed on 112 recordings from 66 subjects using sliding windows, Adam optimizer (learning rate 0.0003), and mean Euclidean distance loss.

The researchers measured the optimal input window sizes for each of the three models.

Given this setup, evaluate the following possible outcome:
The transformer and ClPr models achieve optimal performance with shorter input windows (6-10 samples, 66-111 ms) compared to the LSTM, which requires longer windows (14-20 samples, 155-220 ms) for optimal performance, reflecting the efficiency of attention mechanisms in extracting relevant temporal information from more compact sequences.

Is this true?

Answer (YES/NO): NO